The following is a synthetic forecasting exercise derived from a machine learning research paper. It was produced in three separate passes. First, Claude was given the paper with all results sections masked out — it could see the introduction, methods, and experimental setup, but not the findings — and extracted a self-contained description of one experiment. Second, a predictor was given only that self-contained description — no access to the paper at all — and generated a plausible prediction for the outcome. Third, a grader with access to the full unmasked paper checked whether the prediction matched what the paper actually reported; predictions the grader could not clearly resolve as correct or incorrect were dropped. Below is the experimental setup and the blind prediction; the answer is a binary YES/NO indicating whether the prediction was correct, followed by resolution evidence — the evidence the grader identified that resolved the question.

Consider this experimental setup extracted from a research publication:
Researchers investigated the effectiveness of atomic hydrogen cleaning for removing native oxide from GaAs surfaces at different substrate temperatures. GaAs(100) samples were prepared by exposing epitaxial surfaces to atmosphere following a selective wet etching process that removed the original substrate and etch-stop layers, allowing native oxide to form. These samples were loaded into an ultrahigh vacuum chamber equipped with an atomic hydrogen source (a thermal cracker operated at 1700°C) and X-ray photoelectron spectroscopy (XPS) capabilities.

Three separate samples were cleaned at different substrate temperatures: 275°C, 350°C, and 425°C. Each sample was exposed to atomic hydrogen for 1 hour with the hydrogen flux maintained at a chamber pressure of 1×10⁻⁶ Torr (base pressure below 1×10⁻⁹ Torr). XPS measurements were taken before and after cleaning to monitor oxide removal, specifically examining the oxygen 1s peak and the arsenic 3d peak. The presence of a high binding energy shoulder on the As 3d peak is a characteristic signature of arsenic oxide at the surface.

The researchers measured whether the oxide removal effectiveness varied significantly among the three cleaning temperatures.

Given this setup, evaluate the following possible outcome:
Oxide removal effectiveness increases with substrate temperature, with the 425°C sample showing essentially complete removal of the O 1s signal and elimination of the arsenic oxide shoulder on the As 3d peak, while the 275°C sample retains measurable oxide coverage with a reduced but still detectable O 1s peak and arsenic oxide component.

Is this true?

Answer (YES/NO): NO